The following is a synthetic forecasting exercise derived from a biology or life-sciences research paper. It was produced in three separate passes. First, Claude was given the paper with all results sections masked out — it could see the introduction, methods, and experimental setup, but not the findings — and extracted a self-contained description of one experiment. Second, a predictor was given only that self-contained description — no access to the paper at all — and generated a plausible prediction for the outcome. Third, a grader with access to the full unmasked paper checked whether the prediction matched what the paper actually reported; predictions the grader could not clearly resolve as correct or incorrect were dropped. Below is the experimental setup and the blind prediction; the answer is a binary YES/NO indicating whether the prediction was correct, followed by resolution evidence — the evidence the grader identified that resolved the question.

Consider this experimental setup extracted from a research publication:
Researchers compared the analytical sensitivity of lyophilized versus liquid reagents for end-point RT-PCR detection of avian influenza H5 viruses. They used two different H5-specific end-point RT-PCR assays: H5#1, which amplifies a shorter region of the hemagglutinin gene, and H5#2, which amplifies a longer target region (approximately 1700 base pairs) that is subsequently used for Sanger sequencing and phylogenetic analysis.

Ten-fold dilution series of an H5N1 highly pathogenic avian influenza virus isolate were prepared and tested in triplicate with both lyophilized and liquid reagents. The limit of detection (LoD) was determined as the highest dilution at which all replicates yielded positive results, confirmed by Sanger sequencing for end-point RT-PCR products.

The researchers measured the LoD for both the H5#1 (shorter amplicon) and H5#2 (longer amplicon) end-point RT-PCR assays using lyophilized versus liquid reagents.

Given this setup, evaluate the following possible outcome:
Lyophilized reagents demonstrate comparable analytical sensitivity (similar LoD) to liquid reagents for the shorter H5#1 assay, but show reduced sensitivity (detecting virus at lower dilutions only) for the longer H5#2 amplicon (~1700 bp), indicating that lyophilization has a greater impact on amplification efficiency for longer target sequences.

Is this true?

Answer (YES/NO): NO